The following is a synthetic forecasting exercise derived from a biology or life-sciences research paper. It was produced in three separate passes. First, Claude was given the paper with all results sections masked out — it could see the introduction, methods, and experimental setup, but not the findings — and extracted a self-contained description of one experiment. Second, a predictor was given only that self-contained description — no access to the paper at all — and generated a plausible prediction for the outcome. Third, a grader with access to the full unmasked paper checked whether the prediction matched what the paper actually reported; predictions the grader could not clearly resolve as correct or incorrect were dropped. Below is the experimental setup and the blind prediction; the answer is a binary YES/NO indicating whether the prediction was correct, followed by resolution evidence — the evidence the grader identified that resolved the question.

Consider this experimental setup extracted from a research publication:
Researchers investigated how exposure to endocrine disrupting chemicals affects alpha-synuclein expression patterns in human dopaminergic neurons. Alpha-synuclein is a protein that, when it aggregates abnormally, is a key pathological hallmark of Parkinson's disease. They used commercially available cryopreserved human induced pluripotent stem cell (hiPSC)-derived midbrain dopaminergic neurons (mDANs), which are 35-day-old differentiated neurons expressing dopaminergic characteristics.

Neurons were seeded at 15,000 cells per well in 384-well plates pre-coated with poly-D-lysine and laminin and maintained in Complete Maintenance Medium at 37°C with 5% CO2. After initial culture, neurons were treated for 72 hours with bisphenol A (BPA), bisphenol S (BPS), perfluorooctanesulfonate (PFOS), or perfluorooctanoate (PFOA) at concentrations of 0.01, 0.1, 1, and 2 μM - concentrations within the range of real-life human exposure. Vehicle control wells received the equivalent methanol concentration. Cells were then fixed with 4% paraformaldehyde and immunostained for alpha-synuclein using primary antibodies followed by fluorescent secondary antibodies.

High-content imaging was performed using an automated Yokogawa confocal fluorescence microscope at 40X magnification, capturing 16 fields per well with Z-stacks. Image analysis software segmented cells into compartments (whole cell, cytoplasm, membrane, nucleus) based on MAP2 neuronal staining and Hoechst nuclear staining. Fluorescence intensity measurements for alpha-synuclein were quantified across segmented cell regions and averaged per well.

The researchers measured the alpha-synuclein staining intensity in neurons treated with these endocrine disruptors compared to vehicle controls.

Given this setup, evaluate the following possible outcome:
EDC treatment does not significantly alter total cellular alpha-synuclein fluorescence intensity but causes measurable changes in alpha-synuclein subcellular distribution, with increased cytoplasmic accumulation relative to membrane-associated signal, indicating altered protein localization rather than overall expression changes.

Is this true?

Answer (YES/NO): NO